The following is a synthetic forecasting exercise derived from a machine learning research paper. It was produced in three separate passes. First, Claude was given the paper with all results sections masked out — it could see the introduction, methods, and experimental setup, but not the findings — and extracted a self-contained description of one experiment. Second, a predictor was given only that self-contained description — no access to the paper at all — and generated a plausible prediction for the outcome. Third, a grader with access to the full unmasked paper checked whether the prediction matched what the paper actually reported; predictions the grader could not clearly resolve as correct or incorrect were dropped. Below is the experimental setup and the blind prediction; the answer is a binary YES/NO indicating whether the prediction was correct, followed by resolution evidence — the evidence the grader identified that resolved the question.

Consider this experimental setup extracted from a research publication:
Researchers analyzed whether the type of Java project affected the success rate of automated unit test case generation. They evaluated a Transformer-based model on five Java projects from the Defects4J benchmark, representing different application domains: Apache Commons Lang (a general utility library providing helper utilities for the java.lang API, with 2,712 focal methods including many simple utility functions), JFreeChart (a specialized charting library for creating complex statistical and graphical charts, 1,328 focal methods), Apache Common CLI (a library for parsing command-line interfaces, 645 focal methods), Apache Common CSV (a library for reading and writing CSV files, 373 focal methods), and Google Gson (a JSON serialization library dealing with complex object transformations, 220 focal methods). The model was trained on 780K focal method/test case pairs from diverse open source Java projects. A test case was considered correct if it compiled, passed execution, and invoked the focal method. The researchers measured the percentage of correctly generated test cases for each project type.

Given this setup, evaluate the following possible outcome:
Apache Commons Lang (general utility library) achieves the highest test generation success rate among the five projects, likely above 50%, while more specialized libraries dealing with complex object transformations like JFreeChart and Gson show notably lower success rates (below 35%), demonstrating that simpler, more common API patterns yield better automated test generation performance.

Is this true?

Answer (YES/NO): NO